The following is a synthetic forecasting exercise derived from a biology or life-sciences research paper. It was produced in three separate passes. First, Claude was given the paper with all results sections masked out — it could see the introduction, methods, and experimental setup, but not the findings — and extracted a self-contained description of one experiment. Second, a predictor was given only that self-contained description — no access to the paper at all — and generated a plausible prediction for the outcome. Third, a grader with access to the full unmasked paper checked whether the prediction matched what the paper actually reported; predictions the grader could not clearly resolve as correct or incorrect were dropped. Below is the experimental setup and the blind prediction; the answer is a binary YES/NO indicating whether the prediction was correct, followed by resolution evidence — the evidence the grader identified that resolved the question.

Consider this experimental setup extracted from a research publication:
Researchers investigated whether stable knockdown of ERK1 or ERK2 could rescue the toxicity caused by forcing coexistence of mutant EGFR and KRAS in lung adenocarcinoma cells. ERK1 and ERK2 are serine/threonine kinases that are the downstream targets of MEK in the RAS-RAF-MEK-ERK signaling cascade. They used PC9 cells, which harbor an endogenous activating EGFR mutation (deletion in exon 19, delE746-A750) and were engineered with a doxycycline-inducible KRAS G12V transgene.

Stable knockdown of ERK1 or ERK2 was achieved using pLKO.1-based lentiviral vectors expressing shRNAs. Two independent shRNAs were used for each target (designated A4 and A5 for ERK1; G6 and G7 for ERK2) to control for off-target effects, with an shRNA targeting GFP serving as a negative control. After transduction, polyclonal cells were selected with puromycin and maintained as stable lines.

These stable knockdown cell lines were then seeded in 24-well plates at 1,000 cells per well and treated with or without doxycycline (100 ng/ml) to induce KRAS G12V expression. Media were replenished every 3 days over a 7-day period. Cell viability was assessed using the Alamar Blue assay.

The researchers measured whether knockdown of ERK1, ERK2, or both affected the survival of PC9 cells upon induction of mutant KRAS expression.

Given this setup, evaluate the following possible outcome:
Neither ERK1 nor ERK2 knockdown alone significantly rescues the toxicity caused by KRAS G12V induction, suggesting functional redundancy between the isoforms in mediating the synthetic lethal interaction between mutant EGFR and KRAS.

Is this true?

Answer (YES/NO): NO